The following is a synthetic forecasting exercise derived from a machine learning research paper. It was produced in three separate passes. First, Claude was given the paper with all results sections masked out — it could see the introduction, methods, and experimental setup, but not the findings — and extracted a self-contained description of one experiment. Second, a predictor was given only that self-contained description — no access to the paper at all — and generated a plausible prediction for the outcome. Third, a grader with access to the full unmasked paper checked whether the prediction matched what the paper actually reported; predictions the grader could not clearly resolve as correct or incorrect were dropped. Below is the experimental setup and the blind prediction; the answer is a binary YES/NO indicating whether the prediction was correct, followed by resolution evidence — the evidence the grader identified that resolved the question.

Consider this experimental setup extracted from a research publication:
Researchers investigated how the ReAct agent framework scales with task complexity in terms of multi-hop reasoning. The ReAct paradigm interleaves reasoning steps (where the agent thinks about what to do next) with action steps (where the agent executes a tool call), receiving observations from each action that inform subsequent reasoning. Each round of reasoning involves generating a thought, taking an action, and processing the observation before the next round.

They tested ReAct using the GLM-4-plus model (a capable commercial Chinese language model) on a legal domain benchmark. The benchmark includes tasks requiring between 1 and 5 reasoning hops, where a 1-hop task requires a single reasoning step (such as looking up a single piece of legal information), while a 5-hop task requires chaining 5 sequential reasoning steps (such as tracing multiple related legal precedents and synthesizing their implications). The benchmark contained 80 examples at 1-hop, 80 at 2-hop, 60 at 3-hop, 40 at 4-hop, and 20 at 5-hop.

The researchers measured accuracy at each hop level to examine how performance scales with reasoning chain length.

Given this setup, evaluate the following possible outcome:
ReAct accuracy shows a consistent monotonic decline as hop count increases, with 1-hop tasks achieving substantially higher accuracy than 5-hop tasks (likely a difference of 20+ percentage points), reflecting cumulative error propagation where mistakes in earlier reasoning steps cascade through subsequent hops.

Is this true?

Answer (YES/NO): YES